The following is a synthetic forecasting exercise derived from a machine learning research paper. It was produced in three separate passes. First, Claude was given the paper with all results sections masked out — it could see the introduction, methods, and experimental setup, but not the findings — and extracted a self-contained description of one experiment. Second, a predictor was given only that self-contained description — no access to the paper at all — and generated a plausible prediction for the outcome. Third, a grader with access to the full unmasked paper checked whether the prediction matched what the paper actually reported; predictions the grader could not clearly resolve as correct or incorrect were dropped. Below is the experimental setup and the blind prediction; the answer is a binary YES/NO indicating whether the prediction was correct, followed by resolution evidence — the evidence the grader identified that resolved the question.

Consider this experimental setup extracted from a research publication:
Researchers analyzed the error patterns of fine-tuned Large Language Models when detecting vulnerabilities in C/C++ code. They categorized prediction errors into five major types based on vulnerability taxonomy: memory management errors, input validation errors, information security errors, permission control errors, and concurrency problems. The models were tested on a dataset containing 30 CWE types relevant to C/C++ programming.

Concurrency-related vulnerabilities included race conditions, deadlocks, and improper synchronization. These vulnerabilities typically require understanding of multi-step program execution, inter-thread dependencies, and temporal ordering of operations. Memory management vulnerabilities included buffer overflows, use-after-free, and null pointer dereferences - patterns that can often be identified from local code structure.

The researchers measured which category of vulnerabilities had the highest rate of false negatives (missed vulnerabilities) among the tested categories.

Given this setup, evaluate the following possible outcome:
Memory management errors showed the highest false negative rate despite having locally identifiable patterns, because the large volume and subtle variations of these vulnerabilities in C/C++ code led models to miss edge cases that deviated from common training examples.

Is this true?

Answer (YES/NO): NO